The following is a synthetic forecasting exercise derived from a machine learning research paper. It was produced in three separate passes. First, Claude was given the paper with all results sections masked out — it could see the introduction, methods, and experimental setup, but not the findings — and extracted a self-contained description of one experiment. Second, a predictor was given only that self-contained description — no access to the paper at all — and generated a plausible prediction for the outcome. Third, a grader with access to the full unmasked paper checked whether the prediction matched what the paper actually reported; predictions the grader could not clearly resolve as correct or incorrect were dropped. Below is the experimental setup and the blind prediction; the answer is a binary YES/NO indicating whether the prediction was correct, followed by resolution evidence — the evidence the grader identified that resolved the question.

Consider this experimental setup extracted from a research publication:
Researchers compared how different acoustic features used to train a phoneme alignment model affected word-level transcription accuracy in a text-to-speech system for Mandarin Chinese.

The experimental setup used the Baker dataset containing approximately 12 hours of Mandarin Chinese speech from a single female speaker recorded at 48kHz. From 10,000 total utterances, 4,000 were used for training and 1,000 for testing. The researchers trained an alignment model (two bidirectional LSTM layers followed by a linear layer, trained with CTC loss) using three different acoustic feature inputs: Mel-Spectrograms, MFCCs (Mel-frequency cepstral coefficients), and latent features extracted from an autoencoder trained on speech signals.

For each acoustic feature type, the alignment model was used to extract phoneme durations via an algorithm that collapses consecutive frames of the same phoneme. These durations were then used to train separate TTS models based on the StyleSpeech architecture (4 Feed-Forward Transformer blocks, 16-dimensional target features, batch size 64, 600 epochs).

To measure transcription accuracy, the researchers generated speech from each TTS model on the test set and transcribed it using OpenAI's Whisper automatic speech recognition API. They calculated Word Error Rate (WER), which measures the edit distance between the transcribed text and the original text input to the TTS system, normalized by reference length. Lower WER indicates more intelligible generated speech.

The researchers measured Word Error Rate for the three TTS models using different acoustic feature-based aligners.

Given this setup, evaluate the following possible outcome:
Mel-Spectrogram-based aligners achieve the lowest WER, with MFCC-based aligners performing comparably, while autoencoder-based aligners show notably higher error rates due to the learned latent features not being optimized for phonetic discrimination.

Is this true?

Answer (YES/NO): YES